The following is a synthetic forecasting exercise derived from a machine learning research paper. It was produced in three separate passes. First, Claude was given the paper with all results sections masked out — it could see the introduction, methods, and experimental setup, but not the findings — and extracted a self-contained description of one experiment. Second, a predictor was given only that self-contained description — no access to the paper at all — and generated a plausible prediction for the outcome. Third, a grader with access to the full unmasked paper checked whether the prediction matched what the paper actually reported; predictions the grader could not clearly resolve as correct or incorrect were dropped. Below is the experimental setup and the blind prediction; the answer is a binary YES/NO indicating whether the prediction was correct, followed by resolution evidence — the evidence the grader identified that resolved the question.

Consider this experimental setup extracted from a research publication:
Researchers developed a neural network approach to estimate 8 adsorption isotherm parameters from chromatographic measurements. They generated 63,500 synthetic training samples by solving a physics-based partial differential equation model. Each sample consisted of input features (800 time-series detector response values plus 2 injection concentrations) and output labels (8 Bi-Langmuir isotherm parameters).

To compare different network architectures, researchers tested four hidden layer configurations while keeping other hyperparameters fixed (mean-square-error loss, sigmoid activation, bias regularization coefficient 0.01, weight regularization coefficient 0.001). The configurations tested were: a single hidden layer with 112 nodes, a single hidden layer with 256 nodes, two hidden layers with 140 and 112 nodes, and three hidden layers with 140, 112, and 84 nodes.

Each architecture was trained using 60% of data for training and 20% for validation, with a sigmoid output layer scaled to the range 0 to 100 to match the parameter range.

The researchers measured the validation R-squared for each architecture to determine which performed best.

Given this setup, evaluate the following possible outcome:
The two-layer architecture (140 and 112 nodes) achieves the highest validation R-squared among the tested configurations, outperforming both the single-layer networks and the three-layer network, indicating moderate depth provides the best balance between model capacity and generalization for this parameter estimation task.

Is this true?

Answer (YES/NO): NO